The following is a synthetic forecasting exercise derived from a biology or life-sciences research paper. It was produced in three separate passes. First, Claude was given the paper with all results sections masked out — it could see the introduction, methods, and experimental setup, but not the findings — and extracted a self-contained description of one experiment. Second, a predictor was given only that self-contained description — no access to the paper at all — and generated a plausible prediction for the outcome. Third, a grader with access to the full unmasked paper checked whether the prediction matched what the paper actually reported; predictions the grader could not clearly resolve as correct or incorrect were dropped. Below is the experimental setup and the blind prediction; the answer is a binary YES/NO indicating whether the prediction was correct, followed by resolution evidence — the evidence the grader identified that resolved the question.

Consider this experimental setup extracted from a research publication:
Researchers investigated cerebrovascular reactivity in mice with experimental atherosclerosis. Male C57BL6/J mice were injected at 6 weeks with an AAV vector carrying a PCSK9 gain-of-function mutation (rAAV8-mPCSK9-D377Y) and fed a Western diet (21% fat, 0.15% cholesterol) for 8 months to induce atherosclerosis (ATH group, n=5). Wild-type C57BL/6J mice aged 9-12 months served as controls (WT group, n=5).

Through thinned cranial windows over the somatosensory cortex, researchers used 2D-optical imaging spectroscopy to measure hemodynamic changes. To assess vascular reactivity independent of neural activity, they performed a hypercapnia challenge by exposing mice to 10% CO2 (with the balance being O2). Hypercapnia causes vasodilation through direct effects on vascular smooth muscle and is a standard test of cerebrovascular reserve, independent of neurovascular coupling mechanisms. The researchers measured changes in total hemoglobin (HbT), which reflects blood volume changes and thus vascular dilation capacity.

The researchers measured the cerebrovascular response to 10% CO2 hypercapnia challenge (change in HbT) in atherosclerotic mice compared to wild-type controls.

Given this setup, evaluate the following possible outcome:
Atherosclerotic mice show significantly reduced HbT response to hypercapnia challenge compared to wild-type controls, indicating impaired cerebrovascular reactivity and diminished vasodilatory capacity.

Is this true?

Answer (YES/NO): NO